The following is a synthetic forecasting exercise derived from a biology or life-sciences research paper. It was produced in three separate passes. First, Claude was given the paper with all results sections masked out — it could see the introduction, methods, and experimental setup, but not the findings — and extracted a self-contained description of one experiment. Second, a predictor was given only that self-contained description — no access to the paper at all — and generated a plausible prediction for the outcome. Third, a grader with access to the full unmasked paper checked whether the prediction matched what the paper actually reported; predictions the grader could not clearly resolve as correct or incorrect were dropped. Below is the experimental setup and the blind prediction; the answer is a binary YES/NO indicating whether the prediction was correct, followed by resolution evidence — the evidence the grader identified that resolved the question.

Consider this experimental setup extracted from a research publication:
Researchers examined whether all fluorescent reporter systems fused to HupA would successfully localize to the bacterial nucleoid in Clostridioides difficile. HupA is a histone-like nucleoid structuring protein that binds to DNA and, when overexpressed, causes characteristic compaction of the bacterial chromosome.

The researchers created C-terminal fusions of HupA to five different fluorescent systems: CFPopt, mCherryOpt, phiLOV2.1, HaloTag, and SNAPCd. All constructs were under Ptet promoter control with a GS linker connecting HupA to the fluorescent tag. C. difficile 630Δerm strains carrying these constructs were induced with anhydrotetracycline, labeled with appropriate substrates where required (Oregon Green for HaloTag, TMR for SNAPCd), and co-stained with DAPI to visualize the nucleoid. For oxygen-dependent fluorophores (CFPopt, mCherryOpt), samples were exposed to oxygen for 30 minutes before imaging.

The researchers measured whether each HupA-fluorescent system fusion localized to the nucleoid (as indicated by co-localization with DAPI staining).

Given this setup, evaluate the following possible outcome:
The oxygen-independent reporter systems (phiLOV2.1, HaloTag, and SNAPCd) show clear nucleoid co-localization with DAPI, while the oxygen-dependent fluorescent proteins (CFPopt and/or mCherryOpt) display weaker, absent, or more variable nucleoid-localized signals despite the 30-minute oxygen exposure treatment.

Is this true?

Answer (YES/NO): NO